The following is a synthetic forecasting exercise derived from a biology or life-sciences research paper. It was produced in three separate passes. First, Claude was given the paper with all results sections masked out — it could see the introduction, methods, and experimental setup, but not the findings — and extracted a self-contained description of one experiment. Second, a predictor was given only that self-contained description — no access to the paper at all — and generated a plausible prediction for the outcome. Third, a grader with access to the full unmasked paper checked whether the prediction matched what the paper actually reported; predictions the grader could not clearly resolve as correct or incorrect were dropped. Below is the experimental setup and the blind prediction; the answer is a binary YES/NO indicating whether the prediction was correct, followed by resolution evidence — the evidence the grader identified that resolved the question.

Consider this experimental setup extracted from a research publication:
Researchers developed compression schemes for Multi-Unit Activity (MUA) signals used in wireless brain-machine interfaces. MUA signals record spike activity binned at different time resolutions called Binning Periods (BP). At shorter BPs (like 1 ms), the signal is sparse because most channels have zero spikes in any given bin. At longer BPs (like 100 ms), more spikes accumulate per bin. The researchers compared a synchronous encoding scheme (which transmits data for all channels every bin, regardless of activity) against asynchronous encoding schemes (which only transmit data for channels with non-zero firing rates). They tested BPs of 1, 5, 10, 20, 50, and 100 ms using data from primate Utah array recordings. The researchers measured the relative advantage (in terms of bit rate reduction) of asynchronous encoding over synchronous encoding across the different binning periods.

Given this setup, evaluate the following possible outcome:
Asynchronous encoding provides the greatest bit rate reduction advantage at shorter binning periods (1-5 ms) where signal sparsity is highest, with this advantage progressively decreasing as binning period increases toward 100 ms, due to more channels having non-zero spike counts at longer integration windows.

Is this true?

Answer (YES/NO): NO